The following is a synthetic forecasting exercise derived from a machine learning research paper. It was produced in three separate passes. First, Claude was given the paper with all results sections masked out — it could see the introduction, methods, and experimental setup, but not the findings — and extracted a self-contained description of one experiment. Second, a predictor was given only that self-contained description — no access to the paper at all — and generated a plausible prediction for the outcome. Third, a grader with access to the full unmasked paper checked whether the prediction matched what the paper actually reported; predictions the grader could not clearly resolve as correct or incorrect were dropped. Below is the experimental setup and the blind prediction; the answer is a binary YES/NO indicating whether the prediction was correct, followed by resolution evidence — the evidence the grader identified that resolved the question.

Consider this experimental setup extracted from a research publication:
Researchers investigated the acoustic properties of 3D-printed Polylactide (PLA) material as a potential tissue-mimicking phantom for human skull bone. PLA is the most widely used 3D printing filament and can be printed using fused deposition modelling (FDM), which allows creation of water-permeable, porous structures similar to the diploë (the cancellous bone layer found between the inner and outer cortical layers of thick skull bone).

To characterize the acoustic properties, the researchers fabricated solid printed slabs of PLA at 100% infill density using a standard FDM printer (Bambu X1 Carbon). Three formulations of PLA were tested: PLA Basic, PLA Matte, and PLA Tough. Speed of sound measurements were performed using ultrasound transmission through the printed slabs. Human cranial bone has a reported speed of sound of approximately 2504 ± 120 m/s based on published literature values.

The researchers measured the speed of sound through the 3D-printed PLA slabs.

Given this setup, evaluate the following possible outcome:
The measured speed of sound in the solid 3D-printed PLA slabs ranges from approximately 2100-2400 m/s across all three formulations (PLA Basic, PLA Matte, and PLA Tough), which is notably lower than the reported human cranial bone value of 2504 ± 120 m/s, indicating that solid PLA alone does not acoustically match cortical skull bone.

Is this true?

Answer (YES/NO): NO